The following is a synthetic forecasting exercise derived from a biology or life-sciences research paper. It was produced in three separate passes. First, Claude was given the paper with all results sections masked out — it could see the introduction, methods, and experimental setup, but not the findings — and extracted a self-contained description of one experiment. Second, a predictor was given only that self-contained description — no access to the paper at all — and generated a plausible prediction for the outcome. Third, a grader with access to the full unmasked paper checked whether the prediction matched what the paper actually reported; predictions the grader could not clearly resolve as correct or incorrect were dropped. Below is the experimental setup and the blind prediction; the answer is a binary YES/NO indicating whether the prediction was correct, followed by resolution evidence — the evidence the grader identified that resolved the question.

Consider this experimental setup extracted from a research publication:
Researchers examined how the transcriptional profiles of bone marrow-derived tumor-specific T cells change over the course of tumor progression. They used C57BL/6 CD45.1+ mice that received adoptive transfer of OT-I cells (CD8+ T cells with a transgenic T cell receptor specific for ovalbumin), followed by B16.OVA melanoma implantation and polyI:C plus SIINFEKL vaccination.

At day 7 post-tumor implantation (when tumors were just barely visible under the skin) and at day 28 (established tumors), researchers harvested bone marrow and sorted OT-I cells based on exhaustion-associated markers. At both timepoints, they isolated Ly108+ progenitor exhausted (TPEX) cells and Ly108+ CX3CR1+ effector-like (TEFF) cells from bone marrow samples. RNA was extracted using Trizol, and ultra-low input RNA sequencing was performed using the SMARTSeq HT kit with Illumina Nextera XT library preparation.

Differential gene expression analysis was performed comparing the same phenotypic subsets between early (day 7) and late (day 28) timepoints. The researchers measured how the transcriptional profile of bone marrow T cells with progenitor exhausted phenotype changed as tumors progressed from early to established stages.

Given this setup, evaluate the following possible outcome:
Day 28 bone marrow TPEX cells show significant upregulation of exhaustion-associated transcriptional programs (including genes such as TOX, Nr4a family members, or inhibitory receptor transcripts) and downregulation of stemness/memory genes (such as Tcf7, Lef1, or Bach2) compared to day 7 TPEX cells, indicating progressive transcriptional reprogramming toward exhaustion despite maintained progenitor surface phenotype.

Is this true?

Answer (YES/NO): NO